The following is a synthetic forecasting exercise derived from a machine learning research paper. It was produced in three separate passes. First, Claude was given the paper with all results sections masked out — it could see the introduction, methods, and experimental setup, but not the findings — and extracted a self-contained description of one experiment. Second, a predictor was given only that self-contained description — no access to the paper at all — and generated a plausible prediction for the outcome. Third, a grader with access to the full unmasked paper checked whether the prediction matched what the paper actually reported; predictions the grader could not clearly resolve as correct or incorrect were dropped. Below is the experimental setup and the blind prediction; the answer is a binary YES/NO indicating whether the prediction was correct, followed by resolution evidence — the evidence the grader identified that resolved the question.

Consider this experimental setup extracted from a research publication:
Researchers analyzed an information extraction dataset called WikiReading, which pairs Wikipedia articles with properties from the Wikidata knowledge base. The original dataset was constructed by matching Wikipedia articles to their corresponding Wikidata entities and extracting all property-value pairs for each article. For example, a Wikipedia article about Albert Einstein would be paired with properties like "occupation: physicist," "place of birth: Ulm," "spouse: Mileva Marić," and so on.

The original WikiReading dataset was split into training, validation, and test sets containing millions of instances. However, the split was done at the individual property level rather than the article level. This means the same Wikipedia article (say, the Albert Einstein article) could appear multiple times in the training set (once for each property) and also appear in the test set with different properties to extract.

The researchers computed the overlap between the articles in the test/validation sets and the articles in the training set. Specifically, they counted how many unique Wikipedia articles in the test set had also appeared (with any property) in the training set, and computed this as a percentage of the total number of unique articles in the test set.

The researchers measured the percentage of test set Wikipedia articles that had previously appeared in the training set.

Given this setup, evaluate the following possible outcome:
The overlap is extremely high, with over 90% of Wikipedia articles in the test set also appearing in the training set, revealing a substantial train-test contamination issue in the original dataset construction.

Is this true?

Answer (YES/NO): YES